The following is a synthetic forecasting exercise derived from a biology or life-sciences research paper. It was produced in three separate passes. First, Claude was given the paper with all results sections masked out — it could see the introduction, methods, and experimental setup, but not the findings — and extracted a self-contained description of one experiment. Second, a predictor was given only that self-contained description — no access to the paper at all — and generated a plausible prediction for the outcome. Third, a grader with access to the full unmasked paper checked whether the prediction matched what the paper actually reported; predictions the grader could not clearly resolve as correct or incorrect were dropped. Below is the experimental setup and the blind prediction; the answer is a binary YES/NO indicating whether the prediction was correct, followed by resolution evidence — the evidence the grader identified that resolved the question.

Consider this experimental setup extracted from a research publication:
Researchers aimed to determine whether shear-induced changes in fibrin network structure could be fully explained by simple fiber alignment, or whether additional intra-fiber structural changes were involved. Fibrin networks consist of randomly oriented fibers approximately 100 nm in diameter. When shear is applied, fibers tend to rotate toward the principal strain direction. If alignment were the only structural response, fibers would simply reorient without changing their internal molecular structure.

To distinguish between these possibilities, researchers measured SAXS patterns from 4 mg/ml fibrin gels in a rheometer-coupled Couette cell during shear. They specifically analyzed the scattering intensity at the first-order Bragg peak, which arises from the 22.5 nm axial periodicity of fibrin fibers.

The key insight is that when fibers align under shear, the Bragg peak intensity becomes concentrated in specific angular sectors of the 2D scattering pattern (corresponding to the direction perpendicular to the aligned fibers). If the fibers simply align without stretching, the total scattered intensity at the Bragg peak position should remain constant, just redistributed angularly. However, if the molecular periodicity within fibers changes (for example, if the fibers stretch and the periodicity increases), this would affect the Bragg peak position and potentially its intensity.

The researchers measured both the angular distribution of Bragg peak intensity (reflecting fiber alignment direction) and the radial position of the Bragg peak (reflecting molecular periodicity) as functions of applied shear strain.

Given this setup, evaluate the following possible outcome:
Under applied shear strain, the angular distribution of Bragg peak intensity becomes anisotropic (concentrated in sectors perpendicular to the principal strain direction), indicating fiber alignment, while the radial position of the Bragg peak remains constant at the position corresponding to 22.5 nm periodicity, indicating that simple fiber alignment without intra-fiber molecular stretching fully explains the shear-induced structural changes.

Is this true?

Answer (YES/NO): NO